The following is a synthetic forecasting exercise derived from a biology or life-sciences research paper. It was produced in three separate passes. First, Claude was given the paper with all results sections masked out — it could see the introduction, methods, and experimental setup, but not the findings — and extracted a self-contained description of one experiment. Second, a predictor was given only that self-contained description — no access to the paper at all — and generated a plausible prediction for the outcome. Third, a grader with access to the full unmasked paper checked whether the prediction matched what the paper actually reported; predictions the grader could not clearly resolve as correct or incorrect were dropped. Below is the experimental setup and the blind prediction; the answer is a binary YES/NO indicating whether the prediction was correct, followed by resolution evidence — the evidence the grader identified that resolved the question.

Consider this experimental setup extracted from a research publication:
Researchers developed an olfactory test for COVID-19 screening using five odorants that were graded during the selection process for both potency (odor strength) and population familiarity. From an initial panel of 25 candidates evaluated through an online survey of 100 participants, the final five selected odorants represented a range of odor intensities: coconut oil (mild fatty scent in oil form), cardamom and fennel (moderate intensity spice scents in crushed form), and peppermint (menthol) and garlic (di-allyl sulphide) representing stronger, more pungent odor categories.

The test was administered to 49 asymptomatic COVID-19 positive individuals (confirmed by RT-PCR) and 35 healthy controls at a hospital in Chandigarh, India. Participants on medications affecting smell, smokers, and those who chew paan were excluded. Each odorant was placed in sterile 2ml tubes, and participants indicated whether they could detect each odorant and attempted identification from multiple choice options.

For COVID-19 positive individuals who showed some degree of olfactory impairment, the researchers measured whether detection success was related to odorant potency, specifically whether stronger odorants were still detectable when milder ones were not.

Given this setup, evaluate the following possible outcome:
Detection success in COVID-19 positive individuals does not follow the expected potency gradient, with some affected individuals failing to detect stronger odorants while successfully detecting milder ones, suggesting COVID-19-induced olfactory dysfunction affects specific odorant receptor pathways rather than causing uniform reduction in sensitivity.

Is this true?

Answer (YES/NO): YES